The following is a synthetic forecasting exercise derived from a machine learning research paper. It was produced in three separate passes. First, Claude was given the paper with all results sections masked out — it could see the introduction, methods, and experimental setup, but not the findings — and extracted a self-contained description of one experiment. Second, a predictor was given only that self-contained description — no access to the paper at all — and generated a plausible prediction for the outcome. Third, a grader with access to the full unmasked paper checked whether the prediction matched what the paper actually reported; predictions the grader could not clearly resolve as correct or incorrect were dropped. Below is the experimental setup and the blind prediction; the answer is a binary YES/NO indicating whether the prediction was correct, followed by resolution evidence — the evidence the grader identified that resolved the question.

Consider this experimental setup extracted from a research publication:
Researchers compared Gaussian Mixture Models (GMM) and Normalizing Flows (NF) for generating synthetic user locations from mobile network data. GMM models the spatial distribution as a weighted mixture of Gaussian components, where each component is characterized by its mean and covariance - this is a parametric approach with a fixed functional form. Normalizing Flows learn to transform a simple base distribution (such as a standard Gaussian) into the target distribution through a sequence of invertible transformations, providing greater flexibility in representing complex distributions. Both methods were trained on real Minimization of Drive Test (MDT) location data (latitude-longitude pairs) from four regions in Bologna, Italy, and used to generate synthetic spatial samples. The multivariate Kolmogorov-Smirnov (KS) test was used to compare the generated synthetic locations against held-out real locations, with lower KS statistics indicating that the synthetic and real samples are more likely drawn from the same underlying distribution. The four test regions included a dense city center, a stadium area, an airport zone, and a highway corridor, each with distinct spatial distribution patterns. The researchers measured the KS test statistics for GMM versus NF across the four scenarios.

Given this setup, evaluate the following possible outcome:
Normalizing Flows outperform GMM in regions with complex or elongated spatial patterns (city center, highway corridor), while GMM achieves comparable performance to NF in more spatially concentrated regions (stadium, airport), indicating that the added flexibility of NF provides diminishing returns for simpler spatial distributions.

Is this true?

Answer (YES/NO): NO